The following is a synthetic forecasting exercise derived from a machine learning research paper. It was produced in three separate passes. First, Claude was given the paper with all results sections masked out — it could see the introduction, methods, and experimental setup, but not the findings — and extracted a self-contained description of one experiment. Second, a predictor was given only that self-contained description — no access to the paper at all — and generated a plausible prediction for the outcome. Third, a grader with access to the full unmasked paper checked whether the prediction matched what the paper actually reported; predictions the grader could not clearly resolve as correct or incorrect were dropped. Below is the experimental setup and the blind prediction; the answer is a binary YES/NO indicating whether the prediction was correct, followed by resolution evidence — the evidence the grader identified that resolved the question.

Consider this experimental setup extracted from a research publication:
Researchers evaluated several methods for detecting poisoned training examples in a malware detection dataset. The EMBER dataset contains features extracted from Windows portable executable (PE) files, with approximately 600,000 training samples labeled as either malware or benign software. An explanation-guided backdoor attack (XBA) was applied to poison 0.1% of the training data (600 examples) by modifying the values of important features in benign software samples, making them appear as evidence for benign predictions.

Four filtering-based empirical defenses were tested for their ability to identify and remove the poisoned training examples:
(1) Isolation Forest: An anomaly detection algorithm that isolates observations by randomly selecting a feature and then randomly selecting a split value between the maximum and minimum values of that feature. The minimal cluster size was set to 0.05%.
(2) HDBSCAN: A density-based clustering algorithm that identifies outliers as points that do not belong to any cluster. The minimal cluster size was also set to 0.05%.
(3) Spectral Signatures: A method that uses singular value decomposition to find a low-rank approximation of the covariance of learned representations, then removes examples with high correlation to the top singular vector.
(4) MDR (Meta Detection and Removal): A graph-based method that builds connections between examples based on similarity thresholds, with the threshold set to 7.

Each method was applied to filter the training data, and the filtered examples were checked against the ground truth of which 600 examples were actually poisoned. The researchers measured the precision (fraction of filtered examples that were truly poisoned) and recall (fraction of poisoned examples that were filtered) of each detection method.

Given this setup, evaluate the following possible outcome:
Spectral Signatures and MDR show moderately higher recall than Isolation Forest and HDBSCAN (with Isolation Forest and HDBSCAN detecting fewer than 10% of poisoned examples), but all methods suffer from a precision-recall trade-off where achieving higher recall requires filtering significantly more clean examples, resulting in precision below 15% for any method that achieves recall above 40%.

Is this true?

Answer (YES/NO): NO